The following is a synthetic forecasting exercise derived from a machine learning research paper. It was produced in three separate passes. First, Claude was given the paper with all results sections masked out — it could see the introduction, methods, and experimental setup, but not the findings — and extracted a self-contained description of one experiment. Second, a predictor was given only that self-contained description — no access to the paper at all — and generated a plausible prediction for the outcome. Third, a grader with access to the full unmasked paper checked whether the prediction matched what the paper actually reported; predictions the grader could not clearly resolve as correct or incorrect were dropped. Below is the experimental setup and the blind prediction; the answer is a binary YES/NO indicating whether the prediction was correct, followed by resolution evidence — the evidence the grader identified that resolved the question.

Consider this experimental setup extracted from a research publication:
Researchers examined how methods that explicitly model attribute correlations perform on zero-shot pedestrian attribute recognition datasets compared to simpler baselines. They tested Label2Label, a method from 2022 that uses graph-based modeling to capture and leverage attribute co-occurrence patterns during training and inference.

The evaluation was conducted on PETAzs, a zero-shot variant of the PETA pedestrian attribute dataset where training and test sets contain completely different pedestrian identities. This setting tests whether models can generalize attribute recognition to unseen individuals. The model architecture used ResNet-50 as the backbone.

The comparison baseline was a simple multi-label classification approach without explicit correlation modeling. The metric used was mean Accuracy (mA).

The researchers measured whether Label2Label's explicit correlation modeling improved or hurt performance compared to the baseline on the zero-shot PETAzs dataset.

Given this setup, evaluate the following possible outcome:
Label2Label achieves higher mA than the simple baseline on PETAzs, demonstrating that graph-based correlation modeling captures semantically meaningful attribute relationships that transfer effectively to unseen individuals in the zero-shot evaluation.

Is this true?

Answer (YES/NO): NO